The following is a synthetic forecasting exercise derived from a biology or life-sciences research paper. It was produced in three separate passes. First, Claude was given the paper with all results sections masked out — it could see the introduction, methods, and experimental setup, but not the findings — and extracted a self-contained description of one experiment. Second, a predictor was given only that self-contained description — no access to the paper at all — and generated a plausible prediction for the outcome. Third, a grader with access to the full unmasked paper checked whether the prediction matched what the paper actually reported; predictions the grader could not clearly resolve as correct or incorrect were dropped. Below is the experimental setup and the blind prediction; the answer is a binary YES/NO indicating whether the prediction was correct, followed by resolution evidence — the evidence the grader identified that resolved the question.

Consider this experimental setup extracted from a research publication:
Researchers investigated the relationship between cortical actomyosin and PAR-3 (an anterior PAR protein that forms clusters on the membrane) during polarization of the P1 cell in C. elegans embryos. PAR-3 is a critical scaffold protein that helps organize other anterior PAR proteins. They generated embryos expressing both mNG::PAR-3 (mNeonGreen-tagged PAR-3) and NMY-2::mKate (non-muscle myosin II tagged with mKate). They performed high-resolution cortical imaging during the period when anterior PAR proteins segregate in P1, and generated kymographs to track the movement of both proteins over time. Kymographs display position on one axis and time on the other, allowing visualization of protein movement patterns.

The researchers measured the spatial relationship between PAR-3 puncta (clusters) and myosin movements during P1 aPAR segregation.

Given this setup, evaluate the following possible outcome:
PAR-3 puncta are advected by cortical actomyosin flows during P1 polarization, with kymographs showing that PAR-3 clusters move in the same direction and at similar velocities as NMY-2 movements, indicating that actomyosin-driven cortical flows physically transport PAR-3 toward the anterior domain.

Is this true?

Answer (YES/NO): YES